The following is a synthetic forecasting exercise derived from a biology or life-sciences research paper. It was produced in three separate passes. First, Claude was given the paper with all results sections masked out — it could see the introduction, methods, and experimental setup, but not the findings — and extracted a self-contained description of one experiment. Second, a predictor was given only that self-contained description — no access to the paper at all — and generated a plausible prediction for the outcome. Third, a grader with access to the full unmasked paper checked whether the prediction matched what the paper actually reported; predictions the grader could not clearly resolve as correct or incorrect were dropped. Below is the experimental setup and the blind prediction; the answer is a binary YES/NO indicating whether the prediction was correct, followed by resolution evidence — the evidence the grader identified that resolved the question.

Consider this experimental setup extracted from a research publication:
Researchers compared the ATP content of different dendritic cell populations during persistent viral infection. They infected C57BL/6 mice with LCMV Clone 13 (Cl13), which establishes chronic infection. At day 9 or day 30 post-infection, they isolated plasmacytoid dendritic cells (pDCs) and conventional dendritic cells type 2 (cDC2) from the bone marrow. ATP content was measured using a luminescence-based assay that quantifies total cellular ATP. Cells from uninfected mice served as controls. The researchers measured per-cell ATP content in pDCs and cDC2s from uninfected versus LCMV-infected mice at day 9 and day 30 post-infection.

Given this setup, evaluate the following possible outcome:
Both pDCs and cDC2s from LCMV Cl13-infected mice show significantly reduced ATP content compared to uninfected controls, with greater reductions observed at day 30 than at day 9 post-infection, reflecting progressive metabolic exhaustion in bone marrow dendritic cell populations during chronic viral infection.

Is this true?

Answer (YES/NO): NO